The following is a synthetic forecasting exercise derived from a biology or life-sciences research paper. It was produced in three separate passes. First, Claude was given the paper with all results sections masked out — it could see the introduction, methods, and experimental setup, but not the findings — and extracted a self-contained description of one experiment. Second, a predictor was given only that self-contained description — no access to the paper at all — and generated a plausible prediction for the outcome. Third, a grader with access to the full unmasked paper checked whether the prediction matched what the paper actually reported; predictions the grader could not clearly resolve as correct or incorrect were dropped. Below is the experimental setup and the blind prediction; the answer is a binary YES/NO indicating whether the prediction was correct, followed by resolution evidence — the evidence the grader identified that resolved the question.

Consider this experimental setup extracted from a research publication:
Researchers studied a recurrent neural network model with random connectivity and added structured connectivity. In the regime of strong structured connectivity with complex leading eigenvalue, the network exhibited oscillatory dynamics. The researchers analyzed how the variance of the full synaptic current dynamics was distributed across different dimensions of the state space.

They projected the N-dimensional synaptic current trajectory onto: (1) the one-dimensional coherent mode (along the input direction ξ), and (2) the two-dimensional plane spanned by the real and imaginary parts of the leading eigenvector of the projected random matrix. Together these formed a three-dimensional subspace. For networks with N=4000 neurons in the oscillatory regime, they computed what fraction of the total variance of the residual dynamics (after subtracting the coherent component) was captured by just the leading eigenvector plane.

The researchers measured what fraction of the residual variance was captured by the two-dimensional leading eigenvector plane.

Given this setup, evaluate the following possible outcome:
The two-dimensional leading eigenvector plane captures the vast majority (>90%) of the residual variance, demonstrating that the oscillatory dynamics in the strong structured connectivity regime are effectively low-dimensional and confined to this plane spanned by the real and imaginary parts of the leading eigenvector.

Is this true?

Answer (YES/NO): YES